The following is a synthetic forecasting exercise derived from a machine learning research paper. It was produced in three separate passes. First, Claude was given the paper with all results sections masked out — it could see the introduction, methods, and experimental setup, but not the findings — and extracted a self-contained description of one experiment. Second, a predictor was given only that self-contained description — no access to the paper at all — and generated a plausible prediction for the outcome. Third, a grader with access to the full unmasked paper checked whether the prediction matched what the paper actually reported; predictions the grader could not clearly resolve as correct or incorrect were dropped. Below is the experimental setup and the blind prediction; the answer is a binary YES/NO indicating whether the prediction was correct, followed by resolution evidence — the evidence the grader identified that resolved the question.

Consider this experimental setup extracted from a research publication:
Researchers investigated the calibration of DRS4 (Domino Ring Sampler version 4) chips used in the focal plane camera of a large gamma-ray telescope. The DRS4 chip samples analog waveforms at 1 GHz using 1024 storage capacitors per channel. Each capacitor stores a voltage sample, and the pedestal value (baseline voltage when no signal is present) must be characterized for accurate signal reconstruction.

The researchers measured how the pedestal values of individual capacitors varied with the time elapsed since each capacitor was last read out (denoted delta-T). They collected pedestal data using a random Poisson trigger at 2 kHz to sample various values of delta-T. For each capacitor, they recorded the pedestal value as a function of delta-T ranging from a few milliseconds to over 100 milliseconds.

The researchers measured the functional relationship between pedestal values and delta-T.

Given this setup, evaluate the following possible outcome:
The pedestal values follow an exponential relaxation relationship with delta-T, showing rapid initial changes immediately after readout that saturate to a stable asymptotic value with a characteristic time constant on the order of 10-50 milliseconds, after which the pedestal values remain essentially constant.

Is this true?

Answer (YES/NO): NO